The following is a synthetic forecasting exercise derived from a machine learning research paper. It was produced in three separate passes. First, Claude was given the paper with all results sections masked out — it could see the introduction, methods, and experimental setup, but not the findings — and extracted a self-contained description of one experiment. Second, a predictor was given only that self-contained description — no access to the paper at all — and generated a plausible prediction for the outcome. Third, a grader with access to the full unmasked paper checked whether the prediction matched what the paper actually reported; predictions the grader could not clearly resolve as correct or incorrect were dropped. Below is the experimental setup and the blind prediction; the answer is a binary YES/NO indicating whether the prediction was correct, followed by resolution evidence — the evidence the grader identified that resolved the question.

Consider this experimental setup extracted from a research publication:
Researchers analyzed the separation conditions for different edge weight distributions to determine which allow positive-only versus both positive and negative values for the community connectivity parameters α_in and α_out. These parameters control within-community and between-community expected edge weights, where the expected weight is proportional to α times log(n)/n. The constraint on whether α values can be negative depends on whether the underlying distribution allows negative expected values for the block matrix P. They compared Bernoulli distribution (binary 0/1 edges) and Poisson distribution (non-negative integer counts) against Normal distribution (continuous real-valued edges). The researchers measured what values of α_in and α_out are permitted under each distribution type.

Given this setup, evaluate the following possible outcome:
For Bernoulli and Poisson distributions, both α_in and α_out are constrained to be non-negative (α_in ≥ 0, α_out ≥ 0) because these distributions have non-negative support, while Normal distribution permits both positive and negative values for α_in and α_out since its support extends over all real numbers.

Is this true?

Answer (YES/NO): NO